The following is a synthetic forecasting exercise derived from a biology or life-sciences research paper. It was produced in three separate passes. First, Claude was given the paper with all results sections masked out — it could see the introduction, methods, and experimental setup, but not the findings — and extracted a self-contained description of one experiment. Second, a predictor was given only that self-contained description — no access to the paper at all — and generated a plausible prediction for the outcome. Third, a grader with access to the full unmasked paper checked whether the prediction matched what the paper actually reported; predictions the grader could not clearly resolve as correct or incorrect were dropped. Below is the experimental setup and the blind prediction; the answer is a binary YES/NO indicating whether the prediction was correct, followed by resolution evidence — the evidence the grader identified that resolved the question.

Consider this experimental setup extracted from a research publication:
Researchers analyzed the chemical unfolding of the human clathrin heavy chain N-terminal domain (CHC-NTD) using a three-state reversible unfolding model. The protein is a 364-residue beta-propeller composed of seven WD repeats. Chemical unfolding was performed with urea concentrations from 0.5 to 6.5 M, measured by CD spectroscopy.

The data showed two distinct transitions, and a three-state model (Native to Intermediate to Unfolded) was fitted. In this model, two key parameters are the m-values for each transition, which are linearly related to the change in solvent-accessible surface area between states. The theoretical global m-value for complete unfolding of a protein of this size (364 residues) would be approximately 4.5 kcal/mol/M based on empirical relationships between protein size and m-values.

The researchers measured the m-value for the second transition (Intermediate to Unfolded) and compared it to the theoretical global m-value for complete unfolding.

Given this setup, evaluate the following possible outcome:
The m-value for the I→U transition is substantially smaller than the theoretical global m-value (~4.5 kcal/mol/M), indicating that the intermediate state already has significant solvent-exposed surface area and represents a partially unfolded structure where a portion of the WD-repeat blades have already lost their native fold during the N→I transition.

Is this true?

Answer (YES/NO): NO